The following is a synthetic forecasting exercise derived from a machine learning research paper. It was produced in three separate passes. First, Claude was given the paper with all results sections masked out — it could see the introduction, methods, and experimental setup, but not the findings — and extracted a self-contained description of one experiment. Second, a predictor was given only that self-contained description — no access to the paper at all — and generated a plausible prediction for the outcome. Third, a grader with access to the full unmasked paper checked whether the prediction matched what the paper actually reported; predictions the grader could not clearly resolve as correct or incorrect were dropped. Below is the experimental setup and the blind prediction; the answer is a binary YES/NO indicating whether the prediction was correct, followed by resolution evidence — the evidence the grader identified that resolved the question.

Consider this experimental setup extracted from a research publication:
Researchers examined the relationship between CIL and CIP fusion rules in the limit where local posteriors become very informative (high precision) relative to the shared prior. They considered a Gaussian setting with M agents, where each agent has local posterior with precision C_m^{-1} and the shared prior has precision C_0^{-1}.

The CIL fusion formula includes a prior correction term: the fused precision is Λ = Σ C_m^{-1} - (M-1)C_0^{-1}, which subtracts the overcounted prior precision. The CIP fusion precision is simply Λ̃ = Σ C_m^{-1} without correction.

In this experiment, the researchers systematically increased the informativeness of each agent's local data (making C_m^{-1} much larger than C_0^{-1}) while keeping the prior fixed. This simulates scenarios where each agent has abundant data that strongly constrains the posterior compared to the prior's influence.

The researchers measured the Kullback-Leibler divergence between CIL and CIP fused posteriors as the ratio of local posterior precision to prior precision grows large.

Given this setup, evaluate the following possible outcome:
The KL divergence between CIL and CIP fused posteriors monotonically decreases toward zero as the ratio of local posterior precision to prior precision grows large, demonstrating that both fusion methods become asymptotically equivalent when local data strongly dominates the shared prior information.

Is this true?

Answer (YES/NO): YES